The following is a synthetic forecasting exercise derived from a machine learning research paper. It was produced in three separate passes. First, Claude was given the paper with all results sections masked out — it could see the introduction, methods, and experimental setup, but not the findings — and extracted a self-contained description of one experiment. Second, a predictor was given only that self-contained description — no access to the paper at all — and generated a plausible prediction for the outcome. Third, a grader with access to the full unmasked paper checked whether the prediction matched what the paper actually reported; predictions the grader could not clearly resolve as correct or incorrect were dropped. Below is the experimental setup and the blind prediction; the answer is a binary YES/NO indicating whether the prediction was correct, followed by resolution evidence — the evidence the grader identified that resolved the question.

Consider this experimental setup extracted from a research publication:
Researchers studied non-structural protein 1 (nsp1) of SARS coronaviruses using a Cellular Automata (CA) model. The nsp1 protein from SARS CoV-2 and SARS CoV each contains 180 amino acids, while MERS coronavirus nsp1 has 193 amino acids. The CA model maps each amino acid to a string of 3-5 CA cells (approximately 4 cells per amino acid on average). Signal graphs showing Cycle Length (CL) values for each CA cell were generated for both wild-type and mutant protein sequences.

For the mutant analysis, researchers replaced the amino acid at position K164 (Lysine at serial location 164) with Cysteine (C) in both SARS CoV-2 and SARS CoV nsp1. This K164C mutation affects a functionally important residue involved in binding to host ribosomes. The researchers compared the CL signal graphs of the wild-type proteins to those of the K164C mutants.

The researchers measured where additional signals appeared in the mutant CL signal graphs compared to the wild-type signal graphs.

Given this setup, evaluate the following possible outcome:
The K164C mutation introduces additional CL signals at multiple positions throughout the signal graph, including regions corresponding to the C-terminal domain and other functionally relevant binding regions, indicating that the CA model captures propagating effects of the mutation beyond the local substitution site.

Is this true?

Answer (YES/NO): NO